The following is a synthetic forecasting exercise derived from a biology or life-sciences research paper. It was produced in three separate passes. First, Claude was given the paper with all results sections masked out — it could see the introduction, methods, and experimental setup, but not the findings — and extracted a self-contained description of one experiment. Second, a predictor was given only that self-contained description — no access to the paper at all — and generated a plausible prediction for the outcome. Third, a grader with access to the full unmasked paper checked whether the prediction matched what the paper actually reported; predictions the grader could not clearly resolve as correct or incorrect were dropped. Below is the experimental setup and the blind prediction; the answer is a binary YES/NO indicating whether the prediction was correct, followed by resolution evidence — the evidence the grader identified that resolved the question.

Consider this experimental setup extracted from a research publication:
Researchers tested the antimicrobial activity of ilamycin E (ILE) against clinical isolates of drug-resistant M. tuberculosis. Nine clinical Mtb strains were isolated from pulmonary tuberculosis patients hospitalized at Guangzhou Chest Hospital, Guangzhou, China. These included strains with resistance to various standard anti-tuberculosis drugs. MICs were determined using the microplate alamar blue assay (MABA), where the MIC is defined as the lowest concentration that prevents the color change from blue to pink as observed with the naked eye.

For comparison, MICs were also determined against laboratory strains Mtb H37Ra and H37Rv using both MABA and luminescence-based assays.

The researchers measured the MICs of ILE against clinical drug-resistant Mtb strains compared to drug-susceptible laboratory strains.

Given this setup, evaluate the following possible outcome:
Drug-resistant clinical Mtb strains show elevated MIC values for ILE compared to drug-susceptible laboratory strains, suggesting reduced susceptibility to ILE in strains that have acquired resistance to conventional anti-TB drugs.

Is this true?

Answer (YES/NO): NO